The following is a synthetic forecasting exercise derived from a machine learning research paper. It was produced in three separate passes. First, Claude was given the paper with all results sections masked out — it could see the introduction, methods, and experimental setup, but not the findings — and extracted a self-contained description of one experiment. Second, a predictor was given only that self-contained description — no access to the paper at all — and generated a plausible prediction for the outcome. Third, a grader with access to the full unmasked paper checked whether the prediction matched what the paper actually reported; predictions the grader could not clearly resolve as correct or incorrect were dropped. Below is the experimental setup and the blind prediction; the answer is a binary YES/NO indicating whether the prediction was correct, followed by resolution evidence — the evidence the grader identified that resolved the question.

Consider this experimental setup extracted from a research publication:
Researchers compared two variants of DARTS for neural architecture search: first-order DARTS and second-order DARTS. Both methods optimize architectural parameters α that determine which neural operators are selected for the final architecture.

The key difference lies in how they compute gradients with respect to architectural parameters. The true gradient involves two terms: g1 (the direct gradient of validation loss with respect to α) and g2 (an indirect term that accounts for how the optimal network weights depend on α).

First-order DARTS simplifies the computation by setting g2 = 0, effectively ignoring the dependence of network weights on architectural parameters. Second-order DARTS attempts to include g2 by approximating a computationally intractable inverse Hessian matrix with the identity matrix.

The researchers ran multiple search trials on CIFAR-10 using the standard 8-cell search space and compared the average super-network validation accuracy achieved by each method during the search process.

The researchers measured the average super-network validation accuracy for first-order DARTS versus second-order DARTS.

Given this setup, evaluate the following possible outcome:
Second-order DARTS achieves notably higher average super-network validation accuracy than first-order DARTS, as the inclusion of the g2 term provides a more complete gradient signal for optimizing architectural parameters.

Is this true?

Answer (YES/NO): NO